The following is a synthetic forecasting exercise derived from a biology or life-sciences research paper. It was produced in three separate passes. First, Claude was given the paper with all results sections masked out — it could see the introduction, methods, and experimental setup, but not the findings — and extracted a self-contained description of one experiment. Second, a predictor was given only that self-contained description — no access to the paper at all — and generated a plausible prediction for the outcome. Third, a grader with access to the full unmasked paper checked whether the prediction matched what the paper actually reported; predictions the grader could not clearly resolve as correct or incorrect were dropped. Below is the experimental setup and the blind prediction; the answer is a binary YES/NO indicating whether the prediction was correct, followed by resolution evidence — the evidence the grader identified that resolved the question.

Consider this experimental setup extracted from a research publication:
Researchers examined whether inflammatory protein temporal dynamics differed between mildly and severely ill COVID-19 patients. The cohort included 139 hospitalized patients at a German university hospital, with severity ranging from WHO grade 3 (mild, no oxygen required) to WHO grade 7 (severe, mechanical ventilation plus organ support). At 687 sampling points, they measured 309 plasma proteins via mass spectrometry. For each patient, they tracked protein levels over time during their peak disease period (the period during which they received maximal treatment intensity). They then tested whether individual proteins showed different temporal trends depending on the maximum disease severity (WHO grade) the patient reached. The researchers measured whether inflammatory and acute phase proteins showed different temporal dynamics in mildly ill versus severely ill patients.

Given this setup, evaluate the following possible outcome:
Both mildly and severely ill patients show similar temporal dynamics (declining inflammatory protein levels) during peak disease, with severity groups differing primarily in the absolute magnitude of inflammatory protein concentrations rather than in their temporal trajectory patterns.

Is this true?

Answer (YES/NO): YES